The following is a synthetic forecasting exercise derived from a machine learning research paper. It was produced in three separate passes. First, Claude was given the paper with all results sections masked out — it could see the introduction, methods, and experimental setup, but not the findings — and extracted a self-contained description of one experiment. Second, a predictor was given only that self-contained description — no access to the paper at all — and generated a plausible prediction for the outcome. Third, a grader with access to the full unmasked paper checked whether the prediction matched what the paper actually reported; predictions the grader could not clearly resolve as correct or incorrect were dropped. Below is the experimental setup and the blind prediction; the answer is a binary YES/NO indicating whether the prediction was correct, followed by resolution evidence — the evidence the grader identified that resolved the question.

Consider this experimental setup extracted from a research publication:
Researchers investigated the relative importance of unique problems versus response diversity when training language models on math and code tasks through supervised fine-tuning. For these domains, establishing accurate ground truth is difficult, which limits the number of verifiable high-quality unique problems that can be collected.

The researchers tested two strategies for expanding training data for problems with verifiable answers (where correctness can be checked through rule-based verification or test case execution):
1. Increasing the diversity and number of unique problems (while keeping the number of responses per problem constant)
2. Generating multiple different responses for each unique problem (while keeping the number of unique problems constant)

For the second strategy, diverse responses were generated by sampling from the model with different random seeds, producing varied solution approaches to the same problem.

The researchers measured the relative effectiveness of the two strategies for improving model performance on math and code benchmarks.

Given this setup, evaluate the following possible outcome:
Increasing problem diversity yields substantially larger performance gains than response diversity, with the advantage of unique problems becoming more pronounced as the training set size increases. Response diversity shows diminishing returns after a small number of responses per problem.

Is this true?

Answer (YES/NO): NO